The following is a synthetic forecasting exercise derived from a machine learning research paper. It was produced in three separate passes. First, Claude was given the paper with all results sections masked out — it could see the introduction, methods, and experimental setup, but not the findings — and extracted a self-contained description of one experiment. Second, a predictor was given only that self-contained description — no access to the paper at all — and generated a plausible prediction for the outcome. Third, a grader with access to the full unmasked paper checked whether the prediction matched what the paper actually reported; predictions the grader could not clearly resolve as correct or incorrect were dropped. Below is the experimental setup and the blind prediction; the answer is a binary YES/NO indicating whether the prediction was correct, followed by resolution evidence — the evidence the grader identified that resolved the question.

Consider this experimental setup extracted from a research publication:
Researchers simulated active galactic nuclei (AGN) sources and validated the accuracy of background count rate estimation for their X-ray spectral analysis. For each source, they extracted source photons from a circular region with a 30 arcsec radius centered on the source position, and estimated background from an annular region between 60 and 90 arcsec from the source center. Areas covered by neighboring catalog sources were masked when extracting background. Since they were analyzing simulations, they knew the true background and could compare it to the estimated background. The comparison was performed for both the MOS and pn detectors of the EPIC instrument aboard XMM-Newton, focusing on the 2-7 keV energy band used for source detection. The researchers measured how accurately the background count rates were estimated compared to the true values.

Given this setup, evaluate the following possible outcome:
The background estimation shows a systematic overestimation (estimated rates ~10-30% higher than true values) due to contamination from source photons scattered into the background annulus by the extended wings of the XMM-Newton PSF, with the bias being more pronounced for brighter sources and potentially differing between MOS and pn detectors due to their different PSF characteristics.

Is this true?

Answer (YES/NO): NO